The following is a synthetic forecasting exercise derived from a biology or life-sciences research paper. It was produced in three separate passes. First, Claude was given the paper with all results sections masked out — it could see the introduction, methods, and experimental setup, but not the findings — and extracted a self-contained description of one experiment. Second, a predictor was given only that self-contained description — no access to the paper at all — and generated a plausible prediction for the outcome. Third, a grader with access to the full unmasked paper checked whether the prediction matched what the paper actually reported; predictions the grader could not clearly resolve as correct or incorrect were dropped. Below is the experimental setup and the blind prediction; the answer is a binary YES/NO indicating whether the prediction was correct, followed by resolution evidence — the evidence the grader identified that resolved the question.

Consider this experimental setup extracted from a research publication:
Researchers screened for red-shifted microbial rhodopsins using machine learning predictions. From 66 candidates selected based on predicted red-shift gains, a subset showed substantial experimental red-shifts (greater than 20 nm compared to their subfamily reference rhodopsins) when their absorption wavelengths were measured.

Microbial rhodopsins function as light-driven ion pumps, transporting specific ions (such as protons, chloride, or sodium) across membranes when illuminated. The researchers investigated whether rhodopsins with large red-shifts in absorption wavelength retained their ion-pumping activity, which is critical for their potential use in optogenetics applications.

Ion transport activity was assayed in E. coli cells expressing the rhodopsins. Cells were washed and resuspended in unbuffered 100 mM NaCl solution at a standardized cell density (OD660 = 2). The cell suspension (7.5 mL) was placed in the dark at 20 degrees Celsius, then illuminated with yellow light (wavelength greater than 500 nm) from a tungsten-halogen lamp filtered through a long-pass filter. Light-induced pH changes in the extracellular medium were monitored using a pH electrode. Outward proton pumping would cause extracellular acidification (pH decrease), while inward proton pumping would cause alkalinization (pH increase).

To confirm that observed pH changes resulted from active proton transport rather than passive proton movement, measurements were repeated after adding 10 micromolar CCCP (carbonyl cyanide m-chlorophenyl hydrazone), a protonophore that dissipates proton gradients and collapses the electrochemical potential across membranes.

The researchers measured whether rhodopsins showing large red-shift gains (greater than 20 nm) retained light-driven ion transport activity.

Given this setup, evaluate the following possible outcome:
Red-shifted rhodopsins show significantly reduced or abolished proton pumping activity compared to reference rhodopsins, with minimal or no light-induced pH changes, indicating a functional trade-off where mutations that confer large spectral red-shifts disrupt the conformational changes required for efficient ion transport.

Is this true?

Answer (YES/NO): NO